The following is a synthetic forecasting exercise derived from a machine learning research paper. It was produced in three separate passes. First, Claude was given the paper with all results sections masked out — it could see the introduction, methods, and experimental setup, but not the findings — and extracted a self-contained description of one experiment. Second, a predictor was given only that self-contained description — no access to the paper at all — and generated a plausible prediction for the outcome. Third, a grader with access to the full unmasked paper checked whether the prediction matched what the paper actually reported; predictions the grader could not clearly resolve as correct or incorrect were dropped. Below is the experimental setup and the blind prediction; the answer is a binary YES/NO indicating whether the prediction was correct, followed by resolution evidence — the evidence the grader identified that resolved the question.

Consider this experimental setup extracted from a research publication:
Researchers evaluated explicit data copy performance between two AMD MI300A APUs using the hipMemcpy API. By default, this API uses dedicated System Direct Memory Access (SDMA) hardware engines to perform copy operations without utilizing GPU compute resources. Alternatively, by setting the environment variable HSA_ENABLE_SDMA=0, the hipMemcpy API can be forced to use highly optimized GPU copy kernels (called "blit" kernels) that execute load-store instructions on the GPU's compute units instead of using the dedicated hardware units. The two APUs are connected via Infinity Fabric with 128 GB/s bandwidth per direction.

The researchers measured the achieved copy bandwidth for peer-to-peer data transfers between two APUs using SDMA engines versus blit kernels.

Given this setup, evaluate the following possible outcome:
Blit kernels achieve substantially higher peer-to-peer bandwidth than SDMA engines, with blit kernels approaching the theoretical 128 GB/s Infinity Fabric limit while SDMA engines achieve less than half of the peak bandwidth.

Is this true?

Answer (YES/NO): NO